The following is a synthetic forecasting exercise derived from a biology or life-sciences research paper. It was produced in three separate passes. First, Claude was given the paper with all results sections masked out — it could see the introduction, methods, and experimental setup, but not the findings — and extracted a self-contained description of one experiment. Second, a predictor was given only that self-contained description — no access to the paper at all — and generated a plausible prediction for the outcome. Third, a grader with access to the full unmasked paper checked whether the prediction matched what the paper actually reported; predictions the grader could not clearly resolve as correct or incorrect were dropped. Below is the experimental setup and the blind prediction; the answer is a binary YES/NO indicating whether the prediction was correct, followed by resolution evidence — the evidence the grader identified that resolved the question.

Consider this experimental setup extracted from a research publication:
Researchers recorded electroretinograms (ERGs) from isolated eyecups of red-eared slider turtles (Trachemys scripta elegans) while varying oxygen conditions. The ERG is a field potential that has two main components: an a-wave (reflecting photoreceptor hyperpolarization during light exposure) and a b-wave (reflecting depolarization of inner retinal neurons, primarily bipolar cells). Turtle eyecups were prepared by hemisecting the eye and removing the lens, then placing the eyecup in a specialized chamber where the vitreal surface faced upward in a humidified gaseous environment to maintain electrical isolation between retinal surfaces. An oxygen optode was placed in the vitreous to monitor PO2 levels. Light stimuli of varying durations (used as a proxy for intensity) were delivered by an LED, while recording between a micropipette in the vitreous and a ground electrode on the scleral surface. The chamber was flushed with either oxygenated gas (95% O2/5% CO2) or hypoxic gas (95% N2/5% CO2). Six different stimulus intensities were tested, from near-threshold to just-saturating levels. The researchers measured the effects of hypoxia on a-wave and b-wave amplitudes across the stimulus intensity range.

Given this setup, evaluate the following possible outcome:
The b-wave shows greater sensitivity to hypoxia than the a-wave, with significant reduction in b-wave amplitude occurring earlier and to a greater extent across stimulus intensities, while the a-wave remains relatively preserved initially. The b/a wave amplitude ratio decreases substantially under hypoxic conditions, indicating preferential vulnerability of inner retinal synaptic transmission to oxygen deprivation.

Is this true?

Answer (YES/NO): YES